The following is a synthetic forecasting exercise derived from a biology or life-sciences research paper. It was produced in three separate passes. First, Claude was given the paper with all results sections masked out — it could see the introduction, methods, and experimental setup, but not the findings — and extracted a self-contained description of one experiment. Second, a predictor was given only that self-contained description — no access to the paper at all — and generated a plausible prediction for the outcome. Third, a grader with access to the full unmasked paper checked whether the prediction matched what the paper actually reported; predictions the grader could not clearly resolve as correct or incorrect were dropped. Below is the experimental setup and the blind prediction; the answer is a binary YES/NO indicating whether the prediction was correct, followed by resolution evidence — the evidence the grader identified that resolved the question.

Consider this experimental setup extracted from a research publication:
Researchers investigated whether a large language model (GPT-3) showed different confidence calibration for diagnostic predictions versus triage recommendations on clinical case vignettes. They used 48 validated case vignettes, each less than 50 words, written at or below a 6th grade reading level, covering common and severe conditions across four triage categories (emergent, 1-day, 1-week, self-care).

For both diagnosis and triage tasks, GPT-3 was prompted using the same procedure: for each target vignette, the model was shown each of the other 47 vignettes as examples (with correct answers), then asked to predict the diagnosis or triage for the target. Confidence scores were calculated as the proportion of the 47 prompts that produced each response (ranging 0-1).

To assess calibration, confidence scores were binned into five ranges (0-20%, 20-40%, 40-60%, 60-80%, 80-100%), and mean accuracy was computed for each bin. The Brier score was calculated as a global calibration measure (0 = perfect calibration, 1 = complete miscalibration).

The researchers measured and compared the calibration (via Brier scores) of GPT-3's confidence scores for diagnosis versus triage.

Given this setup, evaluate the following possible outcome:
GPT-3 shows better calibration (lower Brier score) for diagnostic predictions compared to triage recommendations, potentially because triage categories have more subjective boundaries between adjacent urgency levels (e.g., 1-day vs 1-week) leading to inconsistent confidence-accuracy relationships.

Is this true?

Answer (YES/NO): YES